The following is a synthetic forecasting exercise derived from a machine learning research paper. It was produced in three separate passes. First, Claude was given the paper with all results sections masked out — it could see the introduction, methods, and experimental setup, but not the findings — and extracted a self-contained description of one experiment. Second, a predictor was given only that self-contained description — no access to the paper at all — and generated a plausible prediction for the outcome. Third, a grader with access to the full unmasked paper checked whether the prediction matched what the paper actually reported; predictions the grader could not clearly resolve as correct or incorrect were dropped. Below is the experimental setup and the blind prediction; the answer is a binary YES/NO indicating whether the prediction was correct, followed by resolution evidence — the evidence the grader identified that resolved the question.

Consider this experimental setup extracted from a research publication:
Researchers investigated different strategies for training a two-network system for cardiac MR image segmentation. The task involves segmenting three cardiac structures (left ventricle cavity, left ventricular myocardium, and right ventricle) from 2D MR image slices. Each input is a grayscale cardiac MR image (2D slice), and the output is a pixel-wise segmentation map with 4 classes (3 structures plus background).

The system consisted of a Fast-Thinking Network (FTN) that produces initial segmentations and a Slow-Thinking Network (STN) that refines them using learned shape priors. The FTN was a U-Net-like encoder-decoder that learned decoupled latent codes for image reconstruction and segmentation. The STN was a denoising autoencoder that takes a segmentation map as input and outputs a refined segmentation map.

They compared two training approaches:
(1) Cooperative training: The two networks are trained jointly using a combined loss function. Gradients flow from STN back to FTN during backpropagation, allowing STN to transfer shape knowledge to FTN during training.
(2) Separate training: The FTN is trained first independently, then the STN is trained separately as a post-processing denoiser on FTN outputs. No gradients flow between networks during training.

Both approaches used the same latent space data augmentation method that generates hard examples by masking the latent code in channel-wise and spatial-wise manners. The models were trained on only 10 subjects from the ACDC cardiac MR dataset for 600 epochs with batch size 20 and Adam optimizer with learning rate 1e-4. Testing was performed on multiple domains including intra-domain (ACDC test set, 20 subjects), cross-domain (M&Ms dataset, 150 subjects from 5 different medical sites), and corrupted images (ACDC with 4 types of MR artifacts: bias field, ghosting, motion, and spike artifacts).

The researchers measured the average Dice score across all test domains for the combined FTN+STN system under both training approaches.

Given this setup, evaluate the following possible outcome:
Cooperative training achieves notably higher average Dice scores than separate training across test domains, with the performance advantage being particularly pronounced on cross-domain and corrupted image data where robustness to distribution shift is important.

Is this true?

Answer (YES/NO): NO